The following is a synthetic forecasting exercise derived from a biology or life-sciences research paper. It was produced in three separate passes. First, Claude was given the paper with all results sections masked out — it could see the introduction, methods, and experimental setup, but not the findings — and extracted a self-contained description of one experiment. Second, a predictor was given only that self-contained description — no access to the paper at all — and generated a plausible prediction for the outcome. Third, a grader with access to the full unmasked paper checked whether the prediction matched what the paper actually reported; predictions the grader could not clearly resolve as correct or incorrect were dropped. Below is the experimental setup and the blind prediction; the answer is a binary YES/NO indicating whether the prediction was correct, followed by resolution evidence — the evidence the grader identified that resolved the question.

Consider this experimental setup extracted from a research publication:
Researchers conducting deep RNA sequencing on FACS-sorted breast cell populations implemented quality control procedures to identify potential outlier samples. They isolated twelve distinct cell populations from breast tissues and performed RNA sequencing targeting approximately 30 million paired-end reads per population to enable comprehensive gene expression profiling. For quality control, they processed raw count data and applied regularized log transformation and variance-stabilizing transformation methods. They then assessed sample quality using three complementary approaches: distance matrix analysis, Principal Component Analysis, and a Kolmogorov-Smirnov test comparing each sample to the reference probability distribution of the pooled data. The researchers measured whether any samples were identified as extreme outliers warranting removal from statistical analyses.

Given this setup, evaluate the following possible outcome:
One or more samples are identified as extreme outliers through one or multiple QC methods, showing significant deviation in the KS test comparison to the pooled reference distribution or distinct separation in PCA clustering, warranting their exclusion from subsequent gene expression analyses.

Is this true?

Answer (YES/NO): YES